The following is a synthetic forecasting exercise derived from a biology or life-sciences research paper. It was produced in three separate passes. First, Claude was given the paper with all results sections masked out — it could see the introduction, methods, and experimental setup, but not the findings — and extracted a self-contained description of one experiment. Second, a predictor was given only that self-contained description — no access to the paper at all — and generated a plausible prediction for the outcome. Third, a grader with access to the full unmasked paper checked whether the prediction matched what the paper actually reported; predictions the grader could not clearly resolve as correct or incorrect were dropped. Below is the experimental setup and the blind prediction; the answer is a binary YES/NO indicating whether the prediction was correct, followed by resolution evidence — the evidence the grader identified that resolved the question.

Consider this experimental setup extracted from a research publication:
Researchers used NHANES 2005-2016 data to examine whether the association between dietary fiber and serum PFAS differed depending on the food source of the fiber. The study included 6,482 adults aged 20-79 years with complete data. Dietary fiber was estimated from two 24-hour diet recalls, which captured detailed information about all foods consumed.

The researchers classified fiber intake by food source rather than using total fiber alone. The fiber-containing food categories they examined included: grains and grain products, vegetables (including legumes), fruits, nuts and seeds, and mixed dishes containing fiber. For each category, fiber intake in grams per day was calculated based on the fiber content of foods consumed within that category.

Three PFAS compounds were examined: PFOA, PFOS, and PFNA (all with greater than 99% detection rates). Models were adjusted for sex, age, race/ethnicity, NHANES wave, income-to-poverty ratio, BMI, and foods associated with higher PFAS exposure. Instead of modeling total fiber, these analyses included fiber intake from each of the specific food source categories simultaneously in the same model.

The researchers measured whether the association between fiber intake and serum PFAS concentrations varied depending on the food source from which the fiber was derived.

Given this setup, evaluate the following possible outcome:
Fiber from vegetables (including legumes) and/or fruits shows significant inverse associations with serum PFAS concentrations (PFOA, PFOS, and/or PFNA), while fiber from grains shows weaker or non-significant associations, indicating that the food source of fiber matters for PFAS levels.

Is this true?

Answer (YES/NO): NO